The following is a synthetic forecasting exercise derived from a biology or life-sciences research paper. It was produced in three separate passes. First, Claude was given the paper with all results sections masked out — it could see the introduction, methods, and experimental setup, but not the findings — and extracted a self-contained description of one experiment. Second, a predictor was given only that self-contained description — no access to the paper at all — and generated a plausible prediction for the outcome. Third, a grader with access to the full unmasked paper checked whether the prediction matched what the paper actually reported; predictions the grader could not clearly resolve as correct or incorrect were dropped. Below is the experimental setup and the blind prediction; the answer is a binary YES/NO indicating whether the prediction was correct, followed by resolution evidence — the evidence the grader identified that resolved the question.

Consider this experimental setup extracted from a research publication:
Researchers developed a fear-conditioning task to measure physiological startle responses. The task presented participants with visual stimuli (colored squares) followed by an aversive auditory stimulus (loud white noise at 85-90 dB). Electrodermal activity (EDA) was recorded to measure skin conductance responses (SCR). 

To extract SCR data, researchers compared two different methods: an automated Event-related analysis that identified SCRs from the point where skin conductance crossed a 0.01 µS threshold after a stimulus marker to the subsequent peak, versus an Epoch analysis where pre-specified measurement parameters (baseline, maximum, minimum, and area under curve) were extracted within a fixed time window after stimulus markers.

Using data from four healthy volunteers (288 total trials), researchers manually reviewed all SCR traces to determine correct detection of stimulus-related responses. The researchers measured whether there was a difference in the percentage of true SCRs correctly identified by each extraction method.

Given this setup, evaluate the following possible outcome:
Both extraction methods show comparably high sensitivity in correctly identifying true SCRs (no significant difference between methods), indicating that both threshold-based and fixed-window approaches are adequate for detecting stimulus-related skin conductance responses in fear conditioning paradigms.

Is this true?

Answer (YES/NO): NO